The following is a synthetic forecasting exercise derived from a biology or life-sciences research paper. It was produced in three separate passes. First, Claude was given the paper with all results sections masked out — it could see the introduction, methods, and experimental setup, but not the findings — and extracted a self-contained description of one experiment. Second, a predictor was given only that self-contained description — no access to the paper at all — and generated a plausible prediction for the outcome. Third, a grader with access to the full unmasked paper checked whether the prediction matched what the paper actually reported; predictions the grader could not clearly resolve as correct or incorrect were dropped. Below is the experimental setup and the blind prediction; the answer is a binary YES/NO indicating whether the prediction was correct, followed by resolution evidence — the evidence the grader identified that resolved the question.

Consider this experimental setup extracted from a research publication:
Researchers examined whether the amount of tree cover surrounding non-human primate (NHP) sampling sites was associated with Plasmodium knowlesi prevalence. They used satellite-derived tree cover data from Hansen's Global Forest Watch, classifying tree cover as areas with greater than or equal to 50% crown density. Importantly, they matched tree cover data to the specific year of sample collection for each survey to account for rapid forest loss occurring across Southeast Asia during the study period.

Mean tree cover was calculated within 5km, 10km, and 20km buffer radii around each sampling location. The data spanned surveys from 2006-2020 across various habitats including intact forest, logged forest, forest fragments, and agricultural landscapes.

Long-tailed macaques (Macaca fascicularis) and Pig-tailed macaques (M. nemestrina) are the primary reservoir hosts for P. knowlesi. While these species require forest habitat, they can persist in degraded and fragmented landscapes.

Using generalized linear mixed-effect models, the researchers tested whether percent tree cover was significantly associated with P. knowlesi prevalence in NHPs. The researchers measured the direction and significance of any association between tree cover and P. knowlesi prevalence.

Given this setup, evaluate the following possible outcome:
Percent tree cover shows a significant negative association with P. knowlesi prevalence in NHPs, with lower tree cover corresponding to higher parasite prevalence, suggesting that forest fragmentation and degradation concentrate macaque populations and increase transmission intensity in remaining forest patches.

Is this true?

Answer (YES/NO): NO